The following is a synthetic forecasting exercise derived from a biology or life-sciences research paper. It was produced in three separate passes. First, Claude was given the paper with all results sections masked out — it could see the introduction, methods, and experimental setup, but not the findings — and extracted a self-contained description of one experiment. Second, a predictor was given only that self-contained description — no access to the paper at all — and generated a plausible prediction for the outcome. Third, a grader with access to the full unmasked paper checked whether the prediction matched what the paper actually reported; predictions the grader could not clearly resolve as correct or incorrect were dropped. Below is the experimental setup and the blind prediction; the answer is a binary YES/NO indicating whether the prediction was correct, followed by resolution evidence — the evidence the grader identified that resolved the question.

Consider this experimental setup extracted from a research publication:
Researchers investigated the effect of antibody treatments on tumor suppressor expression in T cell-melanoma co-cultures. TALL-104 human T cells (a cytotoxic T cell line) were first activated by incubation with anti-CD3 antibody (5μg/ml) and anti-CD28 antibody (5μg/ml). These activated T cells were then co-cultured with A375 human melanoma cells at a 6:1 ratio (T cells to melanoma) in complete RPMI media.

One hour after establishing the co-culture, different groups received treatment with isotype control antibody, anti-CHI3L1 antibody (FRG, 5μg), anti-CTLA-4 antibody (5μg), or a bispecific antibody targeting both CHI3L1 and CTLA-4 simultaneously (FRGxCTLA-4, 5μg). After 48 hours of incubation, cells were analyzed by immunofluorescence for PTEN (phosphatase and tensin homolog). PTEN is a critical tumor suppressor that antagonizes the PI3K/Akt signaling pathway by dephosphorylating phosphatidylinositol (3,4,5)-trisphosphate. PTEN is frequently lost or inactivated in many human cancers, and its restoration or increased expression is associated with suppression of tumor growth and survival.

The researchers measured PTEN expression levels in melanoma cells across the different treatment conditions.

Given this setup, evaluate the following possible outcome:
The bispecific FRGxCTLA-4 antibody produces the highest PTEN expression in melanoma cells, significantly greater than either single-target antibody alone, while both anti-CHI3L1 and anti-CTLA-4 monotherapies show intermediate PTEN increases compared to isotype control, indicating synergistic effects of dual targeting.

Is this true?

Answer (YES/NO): YES